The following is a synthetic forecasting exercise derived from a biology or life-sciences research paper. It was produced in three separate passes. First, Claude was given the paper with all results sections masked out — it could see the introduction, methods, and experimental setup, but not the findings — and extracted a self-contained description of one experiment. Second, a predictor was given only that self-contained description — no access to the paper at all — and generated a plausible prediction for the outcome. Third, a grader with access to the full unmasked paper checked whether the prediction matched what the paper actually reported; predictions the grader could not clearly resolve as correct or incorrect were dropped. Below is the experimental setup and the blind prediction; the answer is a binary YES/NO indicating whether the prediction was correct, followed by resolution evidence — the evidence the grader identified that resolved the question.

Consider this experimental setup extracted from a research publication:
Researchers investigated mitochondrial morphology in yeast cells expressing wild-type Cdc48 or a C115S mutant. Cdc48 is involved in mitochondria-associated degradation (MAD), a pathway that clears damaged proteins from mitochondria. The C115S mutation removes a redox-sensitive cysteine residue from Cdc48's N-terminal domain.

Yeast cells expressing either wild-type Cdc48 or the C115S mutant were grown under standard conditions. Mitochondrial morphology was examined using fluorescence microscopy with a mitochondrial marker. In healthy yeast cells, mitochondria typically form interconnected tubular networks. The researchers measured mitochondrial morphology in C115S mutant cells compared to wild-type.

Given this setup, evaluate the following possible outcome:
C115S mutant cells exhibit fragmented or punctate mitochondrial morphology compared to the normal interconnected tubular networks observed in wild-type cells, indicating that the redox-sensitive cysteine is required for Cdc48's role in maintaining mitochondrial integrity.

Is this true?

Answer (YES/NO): NO